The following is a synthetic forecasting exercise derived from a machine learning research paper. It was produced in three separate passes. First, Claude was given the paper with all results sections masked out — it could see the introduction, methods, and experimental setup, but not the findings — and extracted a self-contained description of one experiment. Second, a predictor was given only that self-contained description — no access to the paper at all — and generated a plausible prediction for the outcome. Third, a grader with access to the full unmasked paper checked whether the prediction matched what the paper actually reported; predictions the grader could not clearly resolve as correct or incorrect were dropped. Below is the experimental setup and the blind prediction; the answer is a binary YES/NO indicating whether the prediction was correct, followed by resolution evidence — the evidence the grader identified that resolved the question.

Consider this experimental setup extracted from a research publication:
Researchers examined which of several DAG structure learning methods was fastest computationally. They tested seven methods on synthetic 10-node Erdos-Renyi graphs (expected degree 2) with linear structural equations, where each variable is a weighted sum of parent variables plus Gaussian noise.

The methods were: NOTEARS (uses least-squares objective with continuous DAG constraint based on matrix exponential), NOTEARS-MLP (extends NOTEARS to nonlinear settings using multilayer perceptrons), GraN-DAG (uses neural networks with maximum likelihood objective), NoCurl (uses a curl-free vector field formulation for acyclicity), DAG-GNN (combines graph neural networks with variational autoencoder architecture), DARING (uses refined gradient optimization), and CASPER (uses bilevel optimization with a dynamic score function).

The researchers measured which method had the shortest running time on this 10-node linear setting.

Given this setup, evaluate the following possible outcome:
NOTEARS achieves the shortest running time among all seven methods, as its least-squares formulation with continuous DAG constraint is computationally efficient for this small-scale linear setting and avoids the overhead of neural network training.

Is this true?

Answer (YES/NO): NO